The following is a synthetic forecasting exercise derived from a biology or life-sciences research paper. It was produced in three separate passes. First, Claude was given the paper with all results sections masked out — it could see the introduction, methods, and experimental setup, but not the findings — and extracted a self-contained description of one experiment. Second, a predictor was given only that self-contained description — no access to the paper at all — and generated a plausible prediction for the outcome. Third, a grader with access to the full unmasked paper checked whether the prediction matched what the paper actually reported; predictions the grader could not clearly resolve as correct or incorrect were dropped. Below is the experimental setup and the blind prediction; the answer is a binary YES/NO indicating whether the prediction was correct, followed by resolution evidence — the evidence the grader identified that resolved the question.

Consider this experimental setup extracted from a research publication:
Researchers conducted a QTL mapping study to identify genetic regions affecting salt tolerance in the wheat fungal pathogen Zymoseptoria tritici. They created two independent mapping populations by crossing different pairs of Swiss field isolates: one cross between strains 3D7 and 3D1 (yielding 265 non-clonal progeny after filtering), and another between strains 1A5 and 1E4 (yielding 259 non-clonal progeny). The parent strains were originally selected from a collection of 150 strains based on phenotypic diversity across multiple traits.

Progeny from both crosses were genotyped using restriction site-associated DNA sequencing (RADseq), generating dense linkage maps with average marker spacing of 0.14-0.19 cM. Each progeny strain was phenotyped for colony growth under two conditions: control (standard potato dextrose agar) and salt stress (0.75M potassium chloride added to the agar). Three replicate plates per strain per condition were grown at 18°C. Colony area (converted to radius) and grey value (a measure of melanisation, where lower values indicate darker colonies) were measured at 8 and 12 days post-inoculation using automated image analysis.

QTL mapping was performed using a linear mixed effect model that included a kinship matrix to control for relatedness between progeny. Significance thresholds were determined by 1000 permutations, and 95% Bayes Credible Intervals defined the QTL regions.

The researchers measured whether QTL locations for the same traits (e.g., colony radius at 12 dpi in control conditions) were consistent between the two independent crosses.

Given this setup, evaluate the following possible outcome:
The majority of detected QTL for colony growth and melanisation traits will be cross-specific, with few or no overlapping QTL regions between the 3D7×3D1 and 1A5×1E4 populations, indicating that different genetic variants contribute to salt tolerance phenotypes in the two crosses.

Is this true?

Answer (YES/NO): YES